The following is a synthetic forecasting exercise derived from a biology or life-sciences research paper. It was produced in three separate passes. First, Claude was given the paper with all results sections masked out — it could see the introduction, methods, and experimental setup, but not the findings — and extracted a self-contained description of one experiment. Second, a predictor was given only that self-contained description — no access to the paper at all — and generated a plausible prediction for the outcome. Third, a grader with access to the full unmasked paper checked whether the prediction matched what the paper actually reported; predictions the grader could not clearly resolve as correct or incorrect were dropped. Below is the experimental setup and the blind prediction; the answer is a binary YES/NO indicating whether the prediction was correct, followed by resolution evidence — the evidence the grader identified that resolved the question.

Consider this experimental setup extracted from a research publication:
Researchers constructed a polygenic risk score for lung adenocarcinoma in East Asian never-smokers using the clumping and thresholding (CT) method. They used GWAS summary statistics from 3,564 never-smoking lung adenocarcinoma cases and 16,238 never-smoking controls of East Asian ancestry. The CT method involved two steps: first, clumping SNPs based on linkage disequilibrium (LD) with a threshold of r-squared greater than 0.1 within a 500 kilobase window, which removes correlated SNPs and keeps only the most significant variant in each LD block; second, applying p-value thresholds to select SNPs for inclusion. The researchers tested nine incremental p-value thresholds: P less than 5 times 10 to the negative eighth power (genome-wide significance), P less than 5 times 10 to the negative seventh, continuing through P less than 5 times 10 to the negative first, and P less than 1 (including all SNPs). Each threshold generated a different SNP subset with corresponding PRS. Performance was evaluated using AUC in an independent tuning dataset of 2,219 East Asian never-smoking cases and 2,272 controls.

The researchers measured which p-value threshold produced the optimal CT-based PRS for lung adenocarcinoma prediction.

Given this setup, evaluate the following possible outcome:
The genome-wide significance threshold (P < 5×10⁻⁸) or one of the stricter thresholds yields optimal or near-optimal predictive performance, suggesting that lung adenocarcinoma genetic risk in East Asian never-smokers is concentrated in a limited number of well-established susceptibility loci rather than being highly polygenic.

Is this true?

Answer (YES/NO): YES